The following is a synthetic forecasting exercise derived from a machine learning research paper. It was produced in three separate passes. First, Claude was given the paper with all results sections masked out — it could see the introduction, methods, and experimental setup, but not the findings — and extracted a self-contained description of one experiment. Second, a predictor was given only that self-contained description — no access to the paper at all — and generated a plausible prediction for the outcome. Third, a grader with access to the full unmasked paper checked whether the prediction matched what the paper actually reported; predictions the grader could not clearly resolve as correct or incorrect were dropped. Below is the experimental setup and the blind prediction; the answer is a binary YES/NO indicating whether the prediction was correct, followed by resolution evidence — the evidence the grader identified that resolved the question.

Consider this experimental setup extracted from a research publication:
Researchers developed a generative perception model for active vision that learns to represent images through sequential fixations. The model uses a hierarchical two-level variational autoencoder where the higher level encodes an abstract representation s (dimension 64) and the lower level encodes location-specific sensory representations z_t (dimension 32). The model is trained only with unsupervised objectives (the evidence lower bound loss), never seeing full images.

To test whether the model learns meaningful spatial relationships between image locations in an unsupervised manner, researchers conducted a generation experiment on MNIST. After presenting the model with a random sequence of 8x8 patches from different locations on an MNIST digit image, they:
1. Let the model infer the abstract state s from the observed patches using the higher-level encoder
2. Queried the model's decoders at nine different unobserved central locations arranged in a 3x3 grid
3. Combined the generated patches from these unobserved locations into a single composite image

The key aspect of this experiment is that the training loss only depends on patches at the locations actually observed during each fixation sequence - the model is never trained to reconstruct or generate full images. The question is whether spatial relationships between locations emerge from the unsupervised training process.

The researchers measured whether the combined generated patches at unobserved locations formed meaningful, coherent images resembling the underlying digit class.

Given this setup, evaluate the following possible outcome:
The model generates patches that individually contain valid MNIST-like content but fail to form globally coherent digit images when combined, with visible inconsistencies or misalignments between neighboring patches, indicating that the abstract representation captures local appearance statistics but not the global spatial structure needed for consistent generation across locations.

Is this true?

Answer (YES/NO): NO